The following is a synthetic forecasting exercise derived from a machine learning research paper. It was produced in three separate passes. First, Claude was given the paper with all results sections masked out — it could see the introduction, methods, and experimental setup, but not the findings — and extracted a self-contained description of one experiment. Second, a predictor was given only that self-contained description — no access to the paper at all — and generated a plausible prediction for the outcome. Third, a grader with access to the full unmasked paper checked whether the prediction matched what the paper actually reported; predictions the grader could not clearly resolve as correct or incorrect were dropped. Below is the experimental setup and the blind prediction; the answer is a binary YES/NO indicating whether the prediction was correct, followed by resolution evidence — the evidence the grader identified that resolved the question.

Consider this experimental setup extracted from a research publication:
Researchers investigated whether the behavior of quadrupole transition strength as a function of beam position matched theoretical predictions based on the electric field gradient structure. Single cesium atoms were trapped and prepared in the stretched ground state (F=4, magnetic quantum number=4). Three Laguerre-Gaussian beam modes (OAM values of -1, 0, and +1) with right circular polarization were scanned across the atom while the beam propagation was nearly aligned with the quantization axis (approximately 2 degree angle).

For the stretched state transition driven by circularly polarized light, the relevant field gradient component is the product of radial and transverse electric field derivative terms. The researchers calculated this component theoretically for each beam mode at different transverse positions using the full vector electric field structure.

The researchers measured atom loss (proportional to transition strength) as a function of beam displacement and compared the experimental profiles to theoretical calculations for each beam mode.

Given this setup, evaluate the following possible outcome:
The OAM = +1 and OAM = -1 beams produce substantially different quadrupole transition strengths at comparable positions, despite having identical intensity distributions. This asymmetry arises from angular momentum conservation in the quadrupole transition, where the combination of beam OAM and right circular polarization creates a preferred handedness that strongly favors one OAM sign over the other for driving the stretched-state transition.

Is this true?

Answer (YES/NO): YES